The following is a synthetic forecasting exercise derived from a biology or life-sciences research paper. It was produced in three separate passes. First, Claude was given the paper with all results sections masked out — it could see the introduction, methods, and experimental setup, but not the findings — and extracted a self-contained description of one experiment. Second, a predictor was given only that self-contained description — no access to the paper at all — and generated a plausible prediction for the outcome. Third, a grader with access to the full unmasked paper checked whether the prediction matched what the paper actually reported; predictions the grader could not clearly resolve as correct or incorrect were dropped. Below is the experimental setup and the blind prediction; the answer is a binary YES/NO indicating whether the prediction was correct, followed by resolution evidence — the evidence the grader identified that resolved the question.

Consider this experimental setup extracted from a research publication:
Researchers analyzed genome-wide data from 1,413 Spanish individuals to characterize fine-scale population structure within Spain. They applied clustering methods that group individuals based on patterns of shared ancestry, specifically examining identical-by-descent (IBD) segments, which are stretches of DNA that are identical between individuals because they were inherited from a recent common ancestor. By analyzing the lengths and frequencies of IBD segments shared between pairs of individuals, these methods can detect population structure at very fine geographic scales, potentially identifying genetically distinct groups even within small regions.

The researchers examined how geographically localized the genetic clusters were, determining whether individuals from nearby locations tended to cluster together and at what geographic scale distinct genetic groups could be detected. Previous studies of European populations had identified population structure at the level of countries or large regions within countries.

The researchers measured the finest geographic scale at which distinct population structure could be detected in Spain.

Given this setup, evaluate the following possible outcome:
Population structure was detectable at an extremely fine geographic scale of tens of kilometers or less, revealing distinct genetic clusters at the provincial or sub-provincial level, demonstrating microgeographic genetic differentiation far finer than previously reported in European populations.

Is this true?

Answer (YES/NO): YES